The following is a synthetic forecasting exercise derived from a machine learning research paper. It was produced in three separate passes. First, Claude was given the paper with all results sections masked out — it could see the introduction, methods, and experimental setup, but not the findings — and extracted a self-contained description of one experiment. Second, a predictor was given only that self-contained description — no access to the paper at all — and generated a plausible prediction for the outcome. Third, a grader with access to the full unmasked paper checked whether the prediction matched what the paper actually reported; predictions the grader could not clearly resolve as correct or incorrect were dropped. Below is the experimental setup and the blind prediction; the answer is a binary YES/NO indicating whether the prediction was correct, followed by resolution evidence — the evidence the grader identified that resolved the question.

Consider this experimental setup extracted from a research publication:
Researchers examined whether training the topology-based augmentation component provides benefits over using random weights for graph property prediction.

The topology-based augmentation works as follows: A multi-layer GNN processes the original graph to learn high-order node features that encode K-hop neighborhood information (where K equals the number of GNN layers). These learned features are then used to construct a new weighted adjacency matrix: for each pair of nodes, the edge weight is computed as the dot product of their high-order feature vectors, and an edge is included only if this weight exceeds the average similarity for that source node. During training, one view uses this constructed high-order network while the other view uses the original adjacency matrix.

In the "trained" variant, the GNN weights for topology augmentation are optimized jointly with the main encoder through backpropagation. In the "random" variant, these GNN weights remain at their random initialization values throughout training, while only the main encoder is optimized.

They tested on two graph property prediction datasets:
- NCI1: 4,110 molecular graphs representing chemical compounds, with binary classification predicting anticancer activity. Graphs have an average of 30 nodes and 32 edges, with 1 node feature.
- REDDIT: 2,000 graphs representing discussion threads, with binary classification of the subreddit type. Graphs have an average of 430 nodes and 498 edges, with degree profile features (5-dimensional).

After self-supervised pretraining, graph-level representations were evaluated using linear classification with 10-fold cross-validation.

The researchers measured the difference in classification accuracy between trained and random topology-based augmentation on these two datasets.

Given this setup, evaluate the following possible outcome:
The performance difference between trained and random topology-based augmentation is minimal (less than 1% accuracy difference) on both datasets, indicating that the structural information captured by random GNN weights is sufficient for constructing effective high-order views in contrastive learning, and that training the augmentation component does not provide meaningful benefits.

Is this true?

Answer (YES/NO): NO